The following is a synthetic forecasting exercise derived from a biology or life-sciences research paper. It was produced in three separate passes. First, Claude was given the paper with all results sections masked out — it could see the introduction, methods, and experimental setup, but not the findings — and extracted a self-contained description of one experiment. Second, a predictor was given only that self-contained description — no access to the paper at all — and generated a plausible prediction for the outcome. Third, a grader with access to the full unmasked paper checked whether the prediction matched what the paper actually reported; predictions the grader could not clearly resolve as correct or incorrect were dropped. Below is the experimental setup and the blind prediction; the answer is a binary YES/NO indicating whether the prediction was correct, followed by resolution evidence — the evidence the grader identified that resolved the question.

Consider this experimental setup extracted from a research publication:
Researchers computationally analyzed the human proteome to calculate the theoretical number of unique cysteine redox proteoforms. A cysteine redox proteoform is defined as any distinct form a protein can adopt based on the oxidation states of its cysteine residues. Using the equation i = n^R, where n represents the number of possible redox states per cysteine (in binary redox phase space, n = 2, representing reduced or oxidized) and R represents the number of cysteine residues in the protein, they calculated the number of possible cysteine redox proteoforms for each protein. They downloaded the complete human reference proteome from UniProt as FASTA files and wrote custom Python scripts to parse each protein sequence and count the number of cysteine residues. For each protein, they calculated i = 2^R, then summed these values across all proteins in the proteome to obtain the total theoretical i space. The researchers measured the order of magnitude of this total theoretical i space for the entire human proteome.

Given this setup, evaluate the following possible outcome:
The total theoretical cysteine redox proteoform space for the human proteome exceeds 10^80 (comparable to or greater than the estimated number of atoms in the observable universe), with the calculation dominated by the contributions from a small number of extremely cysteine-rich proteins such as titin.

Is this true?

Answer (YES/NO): NO